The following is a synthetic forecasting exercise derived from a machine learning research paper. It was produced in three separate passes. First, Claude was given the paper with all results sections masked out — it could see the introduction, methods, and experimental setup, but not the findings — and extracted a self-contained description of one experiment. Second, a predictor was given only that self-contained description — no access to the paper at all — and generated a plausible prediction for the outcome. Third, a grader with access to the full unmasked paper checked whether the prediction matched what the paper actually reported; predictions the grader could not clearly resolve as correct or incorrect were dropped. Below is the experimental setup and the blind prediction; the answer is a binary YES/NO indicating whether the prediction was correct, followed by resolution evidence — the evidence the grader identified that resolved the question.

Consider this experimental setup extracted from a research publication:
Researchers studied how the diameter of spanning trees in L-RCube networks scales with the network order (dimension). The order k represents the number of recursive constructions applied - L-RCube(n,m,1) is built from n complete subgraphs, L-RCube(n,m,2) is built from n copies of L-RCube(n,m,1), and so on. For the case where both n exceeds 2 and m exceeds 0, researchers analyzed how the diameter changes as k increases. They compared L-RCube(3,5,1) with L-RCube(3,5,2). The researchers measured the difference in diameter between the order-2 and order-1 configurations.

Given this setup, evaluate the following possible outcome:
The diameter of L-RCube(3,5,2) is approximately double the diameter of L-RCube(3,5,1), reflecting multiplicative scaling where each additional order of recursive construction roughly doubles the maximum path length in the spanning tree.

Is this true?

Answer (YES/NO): NO